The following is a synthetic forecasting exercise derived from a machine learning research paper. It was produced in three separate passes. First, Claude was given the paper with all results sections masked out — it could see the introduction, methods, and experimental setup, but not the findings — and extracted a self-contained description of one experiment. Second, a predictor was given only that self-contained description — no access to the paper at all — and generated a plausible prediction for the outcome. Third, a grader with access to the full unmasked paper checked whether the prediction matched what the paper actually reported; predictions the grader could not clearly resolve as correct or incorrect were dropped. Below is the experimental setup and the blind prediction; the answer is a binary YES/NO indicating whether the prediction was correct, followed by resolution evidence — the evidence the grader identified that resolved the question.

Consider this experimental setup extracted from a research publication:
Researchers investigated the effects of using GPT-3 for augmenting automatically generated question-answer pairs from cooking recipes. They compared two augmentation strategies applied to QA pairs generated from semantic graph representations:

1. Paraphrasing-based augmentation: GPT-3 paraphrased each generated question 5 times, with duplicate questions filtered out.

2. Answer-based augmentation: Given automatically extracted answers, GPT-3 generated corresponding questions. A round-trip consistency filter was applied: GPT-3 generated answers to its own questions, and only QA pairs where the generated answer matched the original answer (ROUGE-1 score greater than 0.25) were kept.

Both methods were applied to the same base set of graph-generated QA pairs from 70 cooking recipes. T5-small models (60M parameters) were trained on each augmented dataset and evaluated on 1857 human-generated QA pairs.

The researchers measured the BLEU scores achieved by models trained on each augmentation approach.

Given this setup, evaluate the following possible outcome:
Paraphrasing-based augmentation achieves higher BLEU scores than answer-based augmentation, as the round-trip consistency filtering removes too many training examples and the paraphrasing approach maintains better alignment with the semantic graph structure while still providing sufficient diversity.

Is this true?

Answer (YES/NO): NO